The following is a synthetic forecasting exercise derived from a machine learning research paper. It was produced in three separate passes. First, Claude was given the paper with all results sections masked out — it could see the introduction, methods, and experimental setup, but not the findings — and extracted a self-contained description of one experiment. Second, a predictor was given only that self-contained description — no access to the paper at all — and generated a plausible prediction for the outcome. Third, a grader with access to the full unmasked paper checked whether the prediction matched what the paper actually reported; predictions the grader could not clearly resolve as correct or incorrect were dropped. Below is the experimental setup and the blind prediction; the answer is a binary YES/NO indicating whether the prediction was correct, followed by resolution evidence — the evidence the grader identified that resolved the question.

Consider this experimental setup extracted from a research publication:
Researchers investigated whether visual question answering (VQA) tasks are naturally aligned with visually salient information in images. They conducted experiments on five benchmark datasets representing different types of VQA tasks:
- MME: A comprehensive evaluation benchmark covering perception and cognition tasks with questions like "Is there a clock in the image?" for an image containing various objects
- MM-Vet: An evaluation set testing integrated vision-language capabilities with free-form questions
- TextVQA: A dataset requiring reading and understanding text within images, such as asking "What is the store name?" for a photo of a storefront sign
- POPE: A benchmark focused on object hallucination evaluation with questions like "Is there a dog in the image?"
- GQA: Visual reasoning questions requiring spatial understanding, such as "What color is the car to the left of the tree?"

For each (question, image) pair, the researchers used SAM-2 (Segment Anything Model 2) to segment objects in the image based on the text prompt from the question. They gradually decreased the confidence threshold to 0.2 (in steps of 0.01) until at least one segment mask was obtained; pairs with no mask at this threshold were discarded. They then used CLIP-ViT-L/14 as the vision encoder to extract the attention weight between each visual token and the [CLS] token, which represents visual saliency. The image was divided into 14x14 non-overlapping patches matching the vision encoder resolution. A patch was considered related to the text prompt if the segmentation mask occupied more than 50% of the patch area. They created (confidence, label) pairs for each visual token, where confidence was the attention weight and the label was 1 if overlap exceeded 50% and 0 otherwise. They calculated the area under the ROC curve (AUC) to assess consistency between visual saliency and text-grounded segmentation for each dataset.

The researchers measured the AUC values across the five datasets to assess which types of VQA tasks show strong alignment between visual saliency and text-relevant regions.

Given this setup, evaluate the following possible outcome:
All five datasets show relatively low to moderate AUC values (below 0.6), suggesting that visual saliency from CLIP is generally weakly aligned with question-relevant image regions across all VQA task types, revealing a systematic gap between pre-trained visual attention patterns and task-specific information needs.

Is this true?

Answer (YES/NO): NO